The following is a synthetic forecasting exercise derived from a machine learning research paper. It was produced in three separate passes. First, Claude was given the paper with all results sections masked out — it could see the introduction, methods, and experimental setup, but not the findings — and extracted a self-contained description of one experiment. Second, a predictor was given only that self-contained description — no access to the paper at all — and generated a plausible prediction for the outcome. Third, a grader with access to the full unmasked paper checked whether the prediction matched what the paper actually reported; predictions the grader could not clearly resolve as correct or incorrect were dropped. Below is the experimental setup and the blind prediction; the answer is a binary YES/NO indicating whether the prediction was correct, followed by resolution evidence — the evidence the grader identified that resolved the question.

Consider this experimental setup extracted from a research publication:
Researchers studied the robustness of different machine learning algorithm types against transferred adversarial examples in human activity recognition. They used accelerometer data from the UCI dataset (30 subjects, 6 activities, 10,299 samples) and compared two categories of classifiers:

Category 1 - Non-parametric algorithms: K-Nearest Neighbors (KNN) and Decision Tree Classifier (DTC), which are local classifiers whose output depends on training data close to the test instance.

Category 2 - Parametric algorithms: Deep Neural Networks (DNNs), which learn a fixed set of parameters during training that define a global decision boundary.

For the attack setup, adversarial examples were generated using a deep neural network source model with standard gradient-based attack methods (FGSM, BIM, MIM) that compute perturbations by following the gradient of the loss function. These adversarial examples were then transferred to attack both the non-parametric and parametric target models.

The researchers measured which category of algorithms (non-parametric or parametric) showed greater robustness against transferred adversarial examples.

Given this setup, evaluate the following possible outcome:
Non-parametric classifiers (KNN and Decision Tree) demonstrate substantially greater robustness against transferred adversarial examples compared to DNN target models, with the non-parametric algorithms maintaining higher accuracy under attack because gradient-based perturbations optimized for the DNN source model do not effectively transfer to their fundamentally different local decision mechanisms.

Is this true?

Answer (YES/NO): NO